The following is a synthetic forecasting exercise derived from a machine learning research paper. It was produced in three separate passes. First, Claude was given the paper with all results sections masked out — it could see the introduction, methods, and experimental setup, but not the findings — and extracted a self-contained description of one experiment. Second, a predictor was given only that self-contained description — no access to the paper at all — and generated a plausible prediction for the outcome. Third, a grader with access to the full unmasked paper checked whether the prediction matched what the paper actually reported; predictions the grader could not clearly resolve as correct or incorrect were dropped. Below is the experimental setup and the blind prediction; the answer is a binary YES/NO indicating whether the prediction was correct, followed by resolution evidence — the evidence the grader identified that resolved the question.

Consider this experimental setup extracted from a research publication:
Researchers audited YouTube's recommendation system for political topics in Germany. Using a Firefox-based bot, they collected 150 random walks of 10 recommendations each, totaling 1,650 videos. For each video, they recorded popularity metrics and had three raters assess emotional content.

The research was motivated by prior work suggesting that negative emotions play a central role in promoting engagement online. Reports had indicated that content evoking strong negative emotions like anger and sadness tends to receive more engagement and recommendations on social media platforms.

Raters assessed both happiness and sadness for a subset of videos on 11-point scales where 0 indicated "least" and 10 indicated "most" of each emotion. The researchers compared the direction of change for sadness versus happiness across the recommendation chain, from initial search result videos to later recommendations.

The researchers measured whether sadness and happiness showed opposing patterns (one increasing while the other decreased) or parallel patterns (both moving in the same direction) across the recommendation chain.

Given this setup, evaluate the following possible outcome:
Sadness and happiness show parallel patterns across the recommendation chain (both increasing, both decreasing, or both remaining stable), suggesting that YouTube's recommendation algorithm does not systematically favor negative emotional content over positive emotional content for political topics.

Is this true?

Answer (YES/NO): NO